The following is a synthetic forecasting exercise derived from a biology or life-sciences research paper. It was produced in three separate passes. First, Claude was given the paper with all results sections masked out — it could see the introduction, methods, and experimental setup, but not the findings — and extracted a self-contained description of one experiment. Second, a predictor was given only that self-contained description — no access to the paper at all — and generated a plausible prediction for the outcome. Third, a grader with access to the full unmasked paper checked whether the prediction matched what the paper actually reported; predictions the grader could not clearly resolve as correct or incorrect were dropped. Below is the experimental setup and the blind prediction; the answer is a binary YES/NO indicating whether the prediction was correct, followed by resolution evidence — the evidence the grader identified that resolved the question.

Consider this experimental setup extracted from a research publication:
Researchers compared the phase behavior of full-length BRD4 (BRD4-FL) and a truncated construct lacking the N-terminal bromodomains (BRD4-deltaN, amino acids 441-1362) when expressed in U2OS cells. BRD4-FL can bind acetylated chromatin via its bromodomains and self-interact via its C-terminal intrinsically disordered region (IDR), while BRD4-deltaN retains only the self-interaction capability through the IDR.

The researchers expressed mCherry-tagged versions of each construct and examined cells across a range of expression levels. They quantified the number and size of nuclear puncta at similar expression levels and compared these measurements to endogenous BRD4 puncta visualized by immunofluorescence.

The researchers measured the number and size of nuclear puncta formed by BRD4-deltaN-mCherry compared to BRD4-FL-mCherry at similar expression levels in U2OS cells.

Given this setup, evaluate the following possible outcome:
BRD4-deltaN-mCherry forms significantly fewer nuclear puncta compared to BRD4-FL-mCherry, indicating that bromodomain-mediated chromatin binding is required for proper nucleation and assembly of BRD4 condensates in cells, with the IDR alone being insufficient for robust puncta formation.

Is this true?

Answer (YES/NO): YES